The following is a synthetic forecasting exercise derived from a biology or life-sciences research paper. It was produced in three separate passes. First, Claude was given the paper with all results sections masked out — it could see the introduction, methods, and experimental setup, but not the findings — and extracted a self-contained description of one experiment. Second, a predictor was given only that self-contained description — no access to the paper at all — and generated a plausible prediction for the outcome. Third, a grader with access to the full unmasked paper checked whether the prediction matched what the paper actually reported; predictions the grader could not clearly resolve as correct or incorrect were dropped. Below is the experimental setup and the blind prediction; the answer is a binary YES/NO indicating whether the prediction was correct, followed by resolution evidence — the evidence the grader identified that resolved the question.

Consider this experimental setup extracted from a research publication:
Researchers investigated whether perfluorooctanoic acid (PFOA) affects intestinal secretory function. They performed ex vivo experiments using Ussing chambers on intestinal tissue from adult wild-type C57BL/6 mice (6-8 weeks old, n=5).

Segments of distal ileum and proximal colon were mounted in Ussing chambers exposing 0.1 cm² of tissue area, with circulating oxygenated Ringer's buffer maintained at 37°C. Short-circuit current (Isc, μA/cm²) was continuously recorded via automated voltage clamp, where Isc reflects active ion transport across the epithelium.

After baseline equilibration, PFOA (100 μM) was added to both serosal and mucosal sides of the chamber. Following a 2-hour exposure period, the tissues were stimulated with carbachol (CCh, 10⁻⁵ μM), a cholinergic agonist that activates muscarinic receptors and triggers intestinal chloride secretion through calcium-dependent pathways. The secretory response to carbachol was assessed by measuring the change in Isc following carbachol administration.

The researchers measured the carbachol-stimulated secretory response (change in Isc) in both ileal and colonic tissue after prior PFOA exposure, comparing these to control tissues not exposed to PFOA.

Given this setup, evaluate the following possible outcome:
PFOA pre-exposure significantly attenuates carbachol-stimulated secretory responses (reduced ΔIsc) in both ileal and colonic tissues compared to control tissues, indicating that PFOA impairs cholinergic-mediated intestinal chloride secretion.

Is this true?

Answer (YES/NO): NO